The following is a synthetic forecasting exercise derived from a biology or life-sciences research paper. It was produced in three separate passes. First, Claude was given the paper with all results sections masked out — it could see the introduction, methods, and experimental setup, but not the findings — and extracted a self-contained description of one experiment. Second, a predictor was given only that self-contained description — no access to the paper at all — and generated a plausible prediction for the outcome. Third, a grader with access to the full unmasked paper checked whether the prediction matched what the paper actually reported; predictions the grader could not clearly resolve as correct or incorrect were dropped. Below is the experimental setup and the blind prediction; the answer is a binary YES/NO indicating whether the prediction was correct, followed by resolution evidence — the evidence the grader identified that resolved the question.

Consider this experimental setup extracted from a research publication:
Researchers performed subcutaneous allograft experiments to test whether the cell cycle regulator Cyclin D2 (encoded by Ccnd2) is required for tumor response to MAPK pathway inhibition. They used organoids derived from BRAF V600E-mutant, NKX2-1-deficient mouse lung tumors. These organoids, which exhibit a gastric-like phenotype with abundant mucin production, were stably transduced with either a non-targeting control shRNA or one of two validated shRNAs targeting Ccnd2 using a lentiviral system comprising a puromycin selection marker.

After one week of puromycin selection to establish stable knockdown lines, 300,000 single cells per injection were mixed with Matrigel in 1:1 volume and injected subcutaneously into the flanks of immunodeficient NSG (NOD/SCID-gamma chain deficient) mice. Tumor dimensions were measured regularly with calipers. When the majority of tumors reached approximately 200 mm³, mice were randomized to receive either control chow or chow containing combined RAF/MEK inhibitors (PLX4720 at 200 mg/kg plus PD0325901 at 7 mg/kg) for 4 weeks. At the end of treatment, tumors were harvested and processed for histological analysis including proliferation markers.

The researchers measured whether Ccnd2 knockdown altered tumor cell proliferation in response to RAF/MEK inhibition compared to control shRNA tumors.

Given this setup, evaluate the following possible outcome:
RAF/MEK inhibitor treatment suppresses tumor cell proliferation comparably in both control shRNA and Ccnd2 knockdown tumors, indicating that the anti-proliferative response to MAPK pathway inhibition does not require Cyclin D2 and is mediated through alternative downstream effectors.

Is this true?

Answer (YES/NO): NO